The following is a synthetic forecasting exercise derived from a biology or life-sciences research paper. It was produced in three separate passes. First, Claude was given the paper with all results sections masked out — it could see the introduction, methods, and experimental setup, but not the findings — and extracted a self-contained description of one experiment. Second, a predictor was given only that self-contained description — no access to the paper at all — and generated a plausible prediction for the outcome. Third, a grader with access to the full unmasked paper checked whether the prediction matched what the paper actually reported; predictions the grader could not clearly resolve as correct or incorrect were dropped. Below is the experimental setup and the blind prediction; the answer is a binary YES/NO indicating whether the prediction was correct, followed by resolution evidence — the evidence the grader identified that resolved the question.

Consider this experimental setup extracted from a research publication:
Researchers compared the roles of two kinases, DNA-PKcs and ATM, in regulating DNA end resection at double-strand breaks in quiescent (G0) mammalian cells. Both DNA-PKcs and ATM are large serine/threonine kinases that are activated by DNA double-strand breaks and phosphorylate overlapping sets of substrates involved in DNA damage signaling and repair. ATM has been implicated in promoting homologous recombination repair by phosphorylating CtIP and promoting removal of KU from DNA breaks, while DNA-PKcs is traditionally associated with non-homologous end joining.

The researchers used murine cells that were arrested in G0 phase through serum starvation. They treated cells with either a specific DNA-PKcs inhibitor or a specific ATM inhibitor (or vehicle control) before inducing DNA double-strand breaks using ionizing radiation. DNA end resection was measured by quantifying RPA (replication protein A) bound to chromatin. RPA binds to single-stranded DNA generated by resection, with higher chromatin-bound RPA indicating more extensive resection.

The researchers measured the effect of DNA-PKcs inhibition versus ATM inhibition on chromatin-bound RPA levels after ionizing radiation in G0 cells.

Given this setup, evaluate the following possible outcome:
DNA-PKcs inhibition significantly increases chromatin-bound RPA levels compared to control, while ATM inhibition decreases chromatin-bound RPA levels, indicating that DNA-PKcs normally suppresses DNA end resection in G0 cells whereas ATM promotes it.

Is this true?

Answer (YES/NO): NO